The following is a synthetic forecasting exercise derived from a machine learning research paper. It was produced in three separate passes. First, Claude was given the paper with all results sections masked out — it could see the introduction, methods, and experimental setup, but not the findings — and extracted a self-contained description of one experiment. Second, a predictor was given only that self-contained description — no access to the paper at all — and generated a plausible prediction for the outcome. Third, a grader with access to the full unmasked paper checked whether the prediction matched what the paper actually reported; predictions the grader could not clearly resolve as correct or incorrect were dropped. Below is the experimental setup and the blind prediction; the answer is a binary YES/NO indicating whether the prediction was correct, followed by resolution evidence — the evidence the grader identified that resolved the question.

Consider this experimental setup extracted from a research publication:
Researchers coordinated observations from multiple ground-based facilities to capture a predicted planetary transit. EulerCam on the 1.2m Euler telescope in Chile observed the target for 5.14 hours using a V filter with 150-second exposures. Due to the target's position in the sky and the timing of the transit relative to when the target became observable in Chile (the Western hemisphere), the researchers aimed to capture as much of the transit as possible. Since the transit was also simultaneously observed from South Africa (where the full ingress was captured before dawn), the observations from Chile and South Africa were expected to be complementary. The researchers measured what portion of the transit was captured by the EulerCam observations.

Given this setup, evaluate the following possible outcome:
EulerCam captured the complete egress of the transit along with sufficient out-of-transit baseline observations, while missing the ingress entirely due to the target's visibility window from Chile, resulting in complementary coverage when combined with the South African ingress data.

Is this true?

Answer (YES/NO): NO